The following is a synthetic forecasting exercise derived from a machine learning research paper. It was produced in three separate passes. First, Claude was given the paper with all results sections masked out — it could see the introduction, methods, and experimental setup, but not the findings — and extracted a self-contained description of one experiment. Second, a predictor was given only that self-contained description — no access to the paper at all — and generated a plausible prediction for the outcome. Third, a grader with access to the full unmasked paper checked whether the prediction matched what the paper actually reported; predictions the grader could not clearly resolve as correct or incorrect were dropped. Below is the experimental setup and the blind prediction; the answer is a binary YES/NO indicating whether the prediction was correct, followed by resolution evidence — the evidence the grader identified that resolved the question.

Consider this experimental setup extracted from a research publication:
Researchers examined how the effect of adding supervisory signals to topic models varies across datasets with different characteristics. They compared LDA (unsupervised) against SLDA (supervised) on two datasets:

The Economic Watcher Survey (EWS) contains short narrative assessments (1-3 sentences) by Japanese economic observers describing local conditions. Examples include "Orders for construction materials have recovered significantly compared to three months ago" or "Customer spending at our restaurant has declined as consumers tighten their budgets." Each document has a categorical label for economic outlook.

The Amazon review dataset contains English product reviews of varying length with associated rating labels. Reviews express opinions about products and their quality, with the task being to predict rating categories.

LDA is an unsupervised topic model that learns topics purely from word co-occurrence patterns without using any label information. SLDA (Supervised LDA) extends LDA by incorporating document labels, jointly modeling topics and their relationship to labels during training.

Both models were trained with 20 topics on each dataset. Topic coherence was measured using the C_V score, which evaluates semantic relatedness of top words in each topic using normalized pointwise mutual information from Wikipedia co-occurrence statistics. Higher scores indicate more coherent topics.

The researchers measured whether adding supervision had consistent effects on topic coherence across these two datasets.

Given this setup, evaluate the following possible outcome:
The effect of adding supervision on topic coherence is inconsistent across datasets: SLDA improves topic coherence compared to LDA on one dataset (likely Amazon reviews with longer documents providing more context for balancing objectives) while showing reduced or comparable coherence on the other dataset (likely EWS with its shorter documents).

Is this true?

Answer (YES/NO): YES